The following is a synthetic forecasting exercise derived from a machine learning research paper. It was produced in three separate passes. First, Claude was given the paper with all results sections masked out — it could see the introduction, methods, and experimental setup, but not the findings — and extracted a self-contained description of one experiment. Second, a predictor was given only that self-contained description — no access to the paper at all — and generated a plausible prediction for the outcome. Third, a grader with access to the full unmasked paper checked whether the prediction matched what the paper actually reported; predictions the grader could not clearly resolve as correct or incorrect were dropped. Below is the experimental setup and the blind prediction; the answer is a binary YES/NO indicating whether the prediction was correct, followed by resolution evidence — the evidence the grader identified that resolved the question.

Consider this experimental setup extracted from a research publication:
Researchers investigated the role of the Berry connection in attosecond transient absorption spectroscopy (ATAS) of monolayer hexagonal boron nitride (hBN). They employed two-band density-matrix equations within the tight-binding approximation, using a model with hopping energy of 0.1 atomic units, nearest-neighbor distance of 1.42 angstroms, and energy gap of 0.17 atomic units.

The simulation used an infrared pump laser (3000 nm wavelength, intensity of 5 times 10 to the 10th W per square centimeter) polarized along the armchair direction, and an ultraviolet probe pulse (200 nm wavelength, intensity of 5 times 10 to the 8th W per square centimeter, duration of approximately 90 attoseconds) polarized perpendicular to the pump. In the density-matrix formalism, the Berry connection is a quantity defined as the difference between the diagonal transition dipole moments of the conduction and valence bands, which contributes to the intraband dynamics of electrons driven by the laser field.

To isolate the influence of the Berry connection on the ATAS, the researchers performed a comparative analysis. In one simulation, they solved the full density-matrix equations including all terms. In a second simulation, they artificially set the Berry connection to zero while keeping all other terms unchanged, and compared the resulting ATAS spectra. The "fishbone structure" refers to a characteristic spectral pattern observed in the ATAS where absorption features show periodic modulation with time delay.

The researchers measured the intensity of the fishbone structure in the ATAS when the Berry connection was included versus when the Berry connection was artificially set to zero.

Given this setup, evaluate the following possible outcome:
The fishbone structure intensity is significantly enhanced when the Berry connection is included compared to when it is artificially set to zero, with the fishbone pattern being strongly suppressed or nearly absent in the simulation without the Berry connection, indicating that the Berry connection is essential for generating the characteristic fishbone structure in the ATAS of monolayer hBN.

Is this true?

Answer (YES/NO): NO